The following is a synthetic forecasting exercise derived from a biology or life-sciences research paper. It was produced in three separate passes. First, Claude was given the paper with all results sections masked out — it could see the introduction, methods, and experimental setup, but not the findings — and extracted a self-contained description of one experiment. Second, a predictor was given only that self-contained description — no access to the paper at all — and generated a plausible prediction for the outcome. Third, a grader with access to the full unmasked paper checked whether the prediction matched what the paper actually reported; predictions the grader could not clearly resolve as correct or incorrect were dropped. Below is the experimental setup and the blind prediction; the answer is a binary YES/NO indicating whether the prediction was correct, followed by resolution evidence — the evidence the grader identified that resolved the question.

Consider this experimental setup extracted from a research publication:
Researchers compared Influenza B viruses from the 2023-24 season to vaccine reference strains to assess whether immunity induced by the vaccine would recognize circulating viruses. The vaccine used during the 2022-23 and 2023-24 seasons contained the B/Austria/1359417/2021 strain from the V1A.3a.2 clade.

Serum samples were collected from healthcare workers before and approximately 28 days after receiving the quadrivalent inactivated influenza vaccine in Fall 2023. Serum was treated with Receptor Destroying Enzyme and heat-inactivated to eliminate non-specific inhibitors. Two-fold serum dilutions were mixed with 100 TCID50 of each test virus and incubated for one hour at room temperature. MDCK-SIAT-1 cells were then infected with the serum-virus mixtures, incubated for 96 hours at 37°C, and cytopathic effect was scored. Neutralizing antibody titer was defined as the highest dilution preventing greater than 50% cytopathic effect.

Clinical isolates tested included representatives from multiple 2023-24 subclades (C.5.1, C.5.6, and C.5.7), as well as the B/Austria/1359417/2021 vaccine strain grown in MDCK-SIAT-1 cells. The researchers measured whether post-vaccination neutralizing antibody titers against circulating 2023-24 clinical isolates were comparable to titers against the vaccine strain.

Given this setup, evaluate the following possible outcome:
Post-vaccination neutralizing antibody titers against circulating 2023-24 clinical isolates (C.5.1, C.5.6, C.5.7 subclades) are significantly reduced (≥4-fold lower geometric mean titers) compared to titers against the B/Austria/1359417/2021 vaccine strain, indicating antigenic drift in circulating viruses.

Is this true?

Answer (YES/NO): NO